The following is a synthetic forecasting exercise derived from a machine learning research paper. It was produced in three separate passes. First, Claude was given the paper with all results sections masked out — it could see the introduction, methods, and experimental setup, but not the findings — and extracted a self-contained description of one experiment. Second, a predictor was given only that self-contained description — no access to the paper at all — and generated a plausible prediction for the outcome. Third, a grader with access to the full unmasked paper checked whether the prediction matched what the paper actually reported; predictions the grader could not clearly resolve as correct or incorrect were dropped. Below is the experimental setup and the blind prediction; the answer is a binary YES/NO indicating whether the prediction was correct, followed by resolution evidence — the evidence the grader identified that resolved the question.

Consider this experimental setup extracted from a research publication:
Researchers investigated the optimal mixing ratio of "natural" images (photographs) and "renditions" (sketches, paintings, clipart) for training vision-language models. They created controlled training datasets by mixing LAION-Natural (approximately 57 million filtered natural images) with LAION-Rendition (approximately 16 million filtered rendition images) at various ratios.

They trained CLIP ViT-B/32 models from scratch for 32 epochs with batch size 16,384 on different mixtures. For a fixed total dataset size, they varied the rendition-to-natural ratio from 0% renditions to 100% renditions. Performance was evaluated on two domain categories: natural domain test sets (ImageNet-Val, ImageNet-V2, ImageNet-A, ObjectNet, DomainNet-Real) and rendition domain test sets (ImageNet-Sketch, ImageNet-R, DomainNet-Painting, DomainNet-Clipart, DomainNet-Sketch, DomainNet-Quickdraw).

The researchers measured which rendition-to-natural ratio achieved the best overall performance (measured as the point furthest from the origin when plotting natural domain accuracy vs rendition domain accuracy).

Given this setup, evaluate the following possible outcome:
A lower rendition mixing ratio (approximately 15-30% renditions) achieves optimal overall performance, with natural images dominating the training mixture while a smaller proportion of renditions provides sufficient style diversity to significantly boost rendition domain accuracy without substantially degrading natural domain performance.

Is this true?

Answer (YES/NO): NO